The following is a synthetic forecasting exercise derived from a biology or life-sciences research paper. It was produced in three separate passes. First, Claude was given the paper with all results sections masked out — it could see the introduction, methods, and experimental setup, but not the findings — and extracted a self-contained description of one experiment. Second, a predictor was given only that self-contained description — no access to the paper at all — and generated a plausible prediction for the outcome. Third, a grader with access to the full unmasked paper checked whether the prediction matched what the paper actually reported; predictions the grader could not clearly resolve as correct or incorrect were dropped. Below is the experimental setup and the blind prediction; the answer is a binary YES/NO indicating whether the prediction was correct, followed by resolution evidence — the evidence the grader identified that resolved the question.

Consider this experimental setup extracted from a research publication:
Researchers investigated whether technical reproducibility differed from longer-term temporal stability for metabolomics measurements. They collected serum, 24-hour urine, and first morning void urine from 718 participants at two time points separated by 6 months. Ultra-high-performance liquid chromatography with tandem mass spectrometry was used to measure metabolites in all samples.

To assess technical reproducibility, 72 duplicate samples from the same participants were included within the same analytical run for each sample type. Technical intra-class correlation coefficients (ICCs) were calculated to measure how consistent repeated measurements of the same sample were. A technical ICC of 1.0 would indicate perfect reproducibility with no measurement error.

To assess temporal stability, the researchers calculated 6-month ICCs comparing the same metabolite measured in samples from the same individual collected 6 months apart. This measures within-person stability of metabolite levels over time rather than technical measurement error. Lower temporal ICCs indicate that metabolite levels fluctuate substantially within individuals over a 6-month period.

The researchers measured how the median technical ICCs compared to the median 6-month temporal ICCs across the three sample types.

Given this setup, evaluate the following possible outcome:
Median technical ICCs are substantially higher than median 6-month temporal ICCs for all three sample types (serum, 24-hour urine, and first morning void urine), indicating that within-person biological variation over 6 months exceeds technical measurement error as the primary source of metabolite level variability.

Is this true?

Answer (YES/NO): NO